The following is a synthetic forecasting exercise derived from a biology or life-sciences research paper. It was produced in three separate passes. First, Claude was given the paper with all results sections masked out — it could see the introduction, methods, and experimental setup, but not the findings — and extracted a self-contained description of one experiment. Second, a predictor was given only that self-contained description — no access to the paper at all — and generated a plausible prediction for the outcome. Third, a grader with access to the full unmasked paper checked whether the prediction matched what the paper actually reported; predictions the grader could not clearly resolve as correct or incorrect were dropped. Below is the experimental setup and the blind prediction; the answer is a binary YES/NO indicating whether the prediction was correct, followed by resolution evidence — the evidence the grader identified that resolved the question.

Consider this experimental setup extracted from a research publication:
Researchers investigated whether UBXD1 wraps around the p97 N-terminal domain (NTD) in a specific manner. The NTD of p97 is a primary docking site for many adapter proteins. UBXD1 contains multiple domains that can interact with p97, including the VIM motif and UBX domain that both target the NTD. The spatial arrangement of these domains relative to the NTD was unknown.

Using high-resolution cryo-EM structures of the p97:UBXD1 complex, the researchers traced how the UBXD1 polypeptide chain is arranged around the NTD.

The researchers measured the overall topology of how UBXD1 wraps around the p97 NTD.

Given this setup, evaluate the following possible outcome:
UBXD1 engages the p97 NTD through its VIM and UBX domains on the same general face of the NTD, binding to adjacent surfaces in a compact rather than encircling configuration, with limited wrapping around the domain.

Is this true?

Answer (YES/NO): NO